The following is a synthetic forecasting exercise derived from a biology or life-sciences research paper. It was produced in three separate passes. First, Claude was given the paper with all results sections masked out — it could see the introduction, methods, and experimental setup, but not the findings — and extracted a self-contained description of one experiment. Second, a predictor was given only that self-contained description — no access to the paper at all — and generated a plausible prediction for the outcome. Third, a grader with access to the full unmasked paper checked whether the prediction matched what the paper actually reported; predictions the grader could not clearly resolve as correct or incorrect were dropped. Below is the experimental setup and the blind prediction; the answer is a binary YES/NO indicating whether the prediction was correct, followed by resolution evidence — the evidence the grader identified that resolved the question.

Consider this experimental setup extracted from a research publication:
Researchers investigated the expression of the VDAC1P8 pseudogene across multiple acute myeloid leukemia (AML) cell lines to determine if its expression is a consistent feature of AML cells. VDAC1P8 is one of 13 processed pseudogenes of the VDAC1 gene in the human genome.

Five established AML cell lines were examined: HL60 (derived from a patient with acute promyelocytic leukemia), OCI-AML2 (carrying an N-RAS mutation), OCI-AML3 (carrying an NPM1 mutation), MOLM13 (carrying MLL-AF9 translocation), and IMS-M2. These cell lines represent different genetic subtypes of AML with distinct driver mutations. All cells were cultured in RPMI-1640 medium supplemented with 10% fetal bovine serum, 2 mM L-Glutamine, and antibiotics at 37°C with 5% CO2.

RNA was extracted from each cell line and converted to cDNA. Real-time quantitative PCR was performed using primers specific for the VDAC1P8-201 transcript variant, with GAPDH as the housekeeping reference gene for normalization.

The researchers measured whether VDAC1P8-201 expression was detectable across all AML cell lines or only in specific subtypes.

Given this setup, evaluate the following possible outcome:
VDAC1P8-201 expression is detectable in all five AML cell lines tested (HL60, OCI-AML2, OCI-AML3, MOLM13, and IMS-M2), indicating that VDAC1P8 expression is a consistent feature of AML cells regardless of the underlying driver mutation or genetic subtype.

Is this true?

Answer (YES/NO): YES